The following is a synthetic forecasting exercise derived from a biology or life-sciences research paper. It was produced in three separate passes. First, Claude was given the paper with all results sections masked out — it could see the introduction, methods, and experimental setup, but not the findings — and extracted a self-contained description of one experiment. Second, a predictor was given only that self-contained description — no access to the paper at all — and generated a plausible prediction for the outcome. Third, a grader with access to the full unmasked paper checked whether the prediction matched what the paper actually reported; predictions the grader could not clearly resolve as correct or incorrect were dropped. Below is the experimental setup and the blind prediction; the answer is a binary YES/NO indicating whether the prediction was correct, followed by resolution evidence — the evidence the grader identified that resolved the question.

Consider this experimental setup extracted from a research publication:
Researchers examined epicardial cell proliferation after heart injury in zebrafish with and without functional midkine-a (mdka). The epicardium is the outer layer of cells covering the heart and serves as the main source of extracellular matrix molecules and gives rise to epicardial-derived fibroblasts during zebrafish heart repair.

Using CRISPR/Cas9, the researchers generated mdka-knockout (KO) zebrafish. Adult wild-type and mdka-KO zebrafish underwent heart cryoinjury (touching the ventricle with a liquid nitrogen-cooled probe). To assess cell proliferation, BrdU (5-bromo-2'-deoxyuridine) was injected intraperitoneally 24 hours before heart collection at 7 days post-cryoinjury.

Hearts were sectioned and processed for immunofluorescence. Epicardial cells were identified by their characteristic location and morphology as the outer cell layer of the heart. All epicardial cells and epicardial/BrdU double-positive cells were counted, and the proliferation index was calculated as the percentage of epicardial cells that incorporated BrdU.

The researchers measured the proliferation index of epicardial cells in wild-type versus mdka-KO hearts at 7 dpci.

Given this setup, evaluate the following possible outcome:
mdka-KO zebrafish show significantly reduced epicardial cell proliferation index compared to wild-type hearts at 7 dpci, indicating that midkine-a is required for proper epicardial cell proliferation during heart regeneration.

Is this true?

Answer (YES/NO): NO